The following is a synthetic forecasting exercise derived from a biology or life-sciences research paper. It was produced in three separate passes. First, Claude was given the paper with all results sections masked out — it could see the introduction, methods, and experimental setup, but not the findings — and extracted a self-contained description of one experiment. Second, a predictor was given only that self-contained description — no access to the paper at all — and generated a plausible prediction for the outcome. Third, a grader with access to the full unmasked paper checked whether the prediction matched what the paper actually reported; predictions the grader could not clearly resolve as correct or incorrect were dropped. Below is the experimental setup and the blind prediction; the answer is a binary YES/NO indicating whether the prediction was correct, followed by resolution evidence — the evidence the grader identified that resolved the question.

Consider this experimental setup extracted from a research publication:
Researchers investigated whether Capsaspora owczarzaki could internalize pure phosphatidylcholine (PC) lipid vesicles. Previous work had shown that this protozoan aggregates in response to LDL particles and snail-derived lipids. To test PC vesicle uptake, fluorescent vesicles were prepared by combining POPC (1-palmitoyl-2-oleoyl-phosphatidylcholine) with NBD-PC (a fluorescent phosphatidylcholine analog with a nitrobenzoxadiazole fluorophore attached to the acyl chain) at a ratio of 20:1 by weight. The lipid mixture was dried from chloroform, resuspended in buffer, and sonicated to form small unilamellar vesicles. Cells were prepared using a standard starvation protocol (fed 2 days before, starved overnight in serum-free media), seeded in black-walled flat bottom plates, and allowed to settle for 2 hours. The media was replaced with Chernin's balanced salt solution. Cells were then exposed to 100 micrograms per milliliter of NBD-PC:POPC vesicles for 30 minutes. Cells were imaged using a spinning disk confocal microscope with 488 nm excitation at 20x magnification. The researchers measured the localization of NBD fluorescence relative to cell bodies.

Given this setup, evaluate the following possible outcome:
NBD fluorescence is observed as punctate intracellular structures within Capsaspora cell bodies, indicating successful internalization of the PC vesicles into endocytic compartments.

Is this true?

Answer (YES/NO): YES